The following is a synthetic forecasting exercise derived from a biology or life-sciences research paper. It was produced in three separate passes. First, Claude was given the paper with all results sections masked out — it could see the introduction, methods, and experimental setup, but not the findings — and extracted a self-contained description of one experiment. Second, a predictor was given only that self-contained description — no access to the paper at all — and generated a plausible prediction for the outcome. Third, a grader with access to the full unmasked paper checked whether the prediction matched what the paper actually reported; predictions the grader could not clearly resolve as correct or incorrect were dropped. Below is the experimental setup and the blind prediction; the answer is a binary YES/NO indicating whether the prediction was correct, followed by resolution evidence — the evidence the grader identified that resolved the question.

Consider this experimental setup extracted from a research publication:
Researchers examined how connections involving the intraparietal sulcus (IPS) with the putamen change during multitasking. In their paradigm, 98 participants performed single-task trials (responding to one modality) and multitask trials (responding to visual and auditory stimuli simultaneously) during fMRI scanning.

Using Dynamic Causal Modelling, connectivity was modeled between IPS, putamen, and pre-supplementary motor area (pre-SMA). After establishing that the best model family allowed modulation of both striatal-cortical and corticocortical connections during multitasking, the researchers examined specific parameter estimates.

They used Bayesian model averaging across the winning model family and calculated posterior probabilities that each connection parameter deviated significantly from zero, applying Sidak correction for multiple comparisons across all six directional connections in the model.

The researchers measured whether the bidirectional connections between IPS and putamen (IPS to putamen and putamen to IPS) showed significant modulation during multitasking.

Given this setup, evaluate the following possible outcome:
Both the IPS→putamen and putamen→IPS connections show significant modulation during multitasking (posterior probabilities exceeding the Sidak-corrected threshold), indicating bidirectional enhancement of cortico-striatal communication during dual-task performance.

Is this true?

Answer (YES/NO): NO